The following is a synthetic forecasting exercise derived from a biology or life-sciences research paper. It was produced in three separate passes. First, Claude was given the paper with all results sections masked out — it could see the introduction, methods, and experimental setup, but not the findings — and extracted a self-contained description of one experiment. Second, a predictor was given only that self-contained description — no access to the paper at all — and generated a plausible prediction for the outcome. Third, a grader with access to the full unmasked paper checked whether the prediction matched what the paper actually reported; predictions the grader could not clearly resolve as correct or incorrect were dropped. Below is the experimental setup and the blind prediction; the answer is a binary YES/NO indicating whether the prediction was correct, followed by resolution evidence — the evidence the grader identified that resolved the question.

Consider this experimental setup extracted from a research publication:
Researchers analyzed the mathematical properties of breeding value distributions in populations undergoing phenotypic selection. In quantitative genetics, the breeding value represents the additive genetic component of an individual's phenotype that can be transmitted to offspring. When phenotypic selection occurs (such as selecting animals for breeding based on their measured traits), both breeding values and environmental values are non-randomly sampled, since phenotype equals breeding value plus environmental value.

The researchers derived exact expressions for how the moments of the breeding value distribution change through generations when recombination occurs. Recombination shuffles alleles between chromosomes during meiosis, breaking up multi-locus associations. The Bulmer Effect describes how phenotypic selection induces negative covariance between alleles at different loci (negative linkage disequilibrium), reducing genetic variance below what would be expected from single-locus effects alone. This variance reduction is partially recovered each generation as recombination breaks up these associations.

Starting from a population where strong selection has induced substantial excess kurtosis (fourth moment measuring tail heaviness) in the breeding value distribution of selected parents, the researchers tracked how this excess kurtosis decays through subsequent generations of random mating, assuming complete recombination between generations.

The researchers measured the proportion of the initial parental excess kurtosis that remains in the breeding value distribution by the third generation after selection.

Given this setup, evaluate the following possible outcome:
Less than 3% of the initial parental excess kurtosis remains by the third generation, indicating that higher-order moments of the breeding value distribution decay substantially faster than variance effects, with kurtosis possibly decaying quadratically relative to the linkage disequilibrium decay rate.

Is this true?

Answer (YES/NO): YES